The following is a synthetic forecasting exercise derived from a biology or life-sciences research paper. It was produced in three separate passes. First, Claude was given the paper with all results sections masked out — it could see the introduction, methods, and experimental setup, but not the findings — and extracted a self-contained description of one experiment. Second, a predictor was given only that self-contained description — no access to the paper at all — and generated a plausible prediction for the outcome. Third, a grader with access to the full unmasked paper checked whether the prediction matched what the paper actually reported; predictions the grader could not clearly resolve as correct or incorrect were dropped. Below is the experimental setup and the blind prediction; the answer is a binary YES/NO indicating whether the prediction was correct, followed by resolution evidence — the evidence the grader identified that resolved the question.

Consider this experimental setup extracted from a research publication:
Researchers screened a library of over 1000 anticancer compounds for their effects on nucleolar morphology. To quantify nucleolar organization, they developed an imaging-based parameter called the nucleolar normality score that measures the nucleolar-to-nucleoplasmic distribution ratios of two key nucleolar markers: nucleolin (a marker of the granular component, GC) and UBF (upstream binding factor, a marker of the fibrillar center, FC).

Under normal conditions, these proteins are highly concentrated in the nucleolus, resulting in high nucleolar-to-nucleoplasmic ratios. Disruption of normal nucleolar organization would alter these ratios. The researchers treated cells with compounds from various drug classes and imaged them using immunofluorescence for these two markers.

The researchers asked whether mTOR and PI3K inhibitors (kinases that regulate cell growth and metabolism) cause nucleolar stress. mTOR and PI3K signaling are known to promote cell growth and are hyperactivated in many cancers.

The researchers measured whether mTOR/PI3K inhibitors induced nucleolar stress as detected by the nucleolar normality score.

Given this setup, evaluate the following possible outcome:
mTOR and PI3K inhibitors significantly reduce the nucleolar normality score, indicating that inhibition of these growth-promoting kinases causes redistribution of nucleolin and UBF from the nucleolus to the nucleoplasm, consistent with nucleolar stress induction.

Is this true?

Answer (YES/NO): NO